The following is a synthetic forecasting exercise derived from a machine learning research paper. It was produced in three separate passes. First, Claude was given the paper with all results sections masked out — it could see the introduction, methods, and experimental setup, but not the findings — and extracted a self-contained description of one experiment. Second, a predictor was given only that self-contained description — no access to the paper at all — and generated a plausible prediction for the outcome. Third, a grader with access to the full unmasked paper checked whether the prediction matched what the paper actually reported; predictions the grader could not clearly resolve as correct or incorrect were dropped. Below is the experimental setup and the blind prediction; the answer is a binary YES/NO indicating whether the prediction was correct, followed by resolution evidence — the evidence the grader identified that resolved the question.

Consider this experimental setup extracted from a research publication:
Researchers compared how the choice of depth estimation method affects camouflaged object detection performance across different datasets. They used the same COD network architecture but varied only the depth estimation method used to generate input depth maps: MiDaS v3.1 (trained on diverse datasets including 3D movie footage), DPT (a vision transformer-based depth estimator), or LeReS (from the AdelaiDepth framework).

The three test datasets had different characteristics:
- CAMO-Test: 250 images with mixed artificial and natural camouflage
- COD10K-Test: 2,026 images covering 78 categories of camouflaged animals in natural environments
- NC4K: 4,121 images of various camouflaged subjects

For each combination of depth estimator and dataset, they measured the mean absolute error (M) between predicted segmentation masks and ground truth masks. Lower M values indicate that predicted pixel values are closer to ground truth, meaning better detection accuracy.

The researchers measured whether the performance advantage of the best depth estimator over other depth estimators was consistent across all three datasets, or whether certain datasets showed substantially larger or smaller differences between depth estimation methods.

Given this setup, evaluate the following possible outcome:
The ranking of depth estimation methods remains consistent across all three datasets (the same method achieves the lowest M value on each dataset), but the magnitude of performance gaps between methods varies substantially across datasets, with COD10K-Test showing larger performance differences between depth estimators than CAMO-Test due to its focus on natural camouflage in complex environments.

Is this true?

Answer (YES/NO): NO